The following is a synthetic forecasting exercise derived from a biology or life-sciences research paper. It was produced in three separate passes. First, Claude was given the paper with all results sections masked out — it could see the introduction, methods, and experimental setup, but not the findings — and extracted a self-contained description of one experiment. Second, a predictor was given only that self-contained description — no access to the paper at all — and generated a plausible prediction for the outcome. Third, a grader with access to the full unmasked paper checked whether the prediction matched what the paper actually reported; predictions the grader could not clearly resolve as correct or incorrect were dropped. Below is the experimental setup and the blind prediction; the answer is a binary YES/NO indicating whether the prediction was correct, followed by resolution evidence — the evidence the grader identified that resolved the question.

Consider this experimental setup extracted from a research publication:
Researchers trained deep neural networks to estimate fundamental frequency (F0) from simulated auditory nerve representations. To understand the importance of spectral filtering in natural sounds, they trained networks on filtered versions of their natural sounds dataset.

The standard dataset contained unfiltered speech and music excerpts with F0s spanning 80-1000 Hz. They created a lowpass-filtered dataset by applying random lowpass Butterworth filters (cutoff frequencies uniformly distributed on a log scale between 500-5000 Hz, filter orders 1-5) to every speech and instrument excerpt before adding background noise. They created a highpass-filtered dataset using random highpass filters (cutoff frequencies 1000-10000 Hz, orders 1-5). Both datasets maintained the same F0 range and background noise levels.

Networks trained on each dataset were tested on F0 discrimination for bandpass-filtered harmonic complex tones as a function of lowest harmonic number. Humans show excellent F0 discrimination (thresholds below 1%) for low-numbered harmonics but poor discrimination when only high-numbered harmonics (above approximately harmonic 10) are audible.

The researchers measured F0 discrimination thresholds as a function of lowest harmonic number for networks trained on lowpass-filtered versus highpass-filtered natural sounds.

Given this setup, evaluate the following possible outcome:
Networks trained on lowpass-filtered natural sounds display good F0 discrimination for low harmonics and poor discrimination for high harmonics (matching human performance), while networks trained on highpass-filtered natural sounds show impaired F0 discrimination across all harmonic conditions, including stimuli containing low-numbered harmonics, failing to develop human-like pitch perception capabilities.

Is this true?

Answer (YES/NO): NO